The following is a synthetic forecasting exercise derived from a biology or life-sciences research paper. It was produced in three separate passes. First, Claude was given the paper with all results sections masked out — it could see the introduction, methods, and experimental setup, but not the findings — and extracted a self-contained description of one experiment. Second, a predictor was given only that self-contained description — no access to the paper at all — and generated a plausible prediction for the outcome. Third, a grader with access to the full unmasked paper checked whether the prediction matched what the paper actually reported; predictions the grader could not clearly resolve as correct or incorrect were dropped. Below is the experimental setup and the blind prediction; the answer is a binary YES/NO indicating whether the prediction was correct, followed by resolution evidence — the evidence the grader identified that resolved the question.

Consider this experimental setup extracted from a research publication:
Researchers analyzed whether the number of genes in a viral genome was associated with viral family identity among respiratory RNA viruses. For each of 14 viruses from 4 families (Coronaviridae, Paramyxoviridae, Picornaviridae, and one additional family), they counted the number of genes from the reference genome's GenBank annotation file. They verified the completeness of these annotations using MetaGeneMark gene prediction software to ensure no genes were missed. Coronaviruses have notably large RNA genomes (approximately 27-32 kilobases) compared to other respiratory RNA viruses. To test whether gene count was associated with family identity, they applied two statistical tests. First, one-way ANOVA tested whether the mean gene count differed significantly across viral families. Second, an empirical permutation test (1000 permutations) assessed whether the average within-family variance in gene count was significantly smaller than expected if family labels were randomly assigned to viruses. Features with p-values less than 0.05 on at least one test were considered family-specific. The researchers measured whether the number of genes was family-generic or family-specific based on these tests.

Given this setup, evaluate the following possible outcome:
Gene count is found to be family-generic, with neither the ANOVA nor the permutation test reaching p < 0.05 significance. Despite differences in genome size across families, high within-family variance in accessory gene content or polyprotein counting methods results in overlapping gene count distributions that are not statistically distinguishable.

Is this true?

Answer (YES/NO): YES